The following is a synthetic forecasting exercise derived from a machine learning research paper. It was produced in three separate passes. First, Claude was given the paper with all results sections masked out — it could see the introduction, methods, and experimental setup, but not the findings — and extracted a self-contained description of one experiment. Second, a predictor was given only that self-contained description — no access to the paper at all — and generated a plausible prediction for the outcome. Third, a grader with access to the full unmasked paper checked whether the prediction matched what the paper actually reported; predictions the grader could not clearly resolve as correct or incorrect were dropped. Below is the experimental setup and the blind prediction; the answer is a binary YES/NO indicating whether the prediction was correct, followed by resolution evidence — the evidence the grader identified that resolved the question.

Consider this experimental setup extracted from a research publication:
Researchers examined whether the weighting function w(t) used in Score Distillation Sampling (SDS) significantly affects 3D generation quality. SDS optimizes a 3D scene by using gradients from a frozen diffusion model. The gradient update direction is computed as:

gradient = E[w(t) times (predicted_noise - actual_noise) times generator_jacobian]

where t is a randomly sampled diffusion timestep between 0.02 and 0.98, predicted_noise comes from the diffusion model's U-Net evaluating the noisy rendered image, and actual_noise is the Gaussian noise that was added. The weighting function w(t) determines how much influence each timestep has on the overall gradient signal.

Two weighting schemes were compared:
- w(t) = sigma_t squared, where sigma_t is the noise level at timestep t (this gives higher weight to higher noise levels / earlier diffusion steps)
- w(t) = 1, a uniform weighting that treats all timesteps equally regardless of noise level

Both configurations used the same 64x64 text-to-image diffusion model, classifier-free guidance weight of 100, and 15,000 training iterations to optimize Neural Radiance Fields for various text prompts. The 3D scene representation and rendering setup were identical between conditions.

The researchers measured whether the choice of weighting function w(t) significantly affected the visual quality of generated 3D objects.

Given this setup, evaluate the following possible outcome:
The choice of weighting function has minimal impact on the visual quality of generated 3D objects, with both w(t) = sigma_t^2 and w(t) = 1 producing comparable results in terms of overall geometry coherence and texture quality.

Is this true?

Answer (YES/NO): YES